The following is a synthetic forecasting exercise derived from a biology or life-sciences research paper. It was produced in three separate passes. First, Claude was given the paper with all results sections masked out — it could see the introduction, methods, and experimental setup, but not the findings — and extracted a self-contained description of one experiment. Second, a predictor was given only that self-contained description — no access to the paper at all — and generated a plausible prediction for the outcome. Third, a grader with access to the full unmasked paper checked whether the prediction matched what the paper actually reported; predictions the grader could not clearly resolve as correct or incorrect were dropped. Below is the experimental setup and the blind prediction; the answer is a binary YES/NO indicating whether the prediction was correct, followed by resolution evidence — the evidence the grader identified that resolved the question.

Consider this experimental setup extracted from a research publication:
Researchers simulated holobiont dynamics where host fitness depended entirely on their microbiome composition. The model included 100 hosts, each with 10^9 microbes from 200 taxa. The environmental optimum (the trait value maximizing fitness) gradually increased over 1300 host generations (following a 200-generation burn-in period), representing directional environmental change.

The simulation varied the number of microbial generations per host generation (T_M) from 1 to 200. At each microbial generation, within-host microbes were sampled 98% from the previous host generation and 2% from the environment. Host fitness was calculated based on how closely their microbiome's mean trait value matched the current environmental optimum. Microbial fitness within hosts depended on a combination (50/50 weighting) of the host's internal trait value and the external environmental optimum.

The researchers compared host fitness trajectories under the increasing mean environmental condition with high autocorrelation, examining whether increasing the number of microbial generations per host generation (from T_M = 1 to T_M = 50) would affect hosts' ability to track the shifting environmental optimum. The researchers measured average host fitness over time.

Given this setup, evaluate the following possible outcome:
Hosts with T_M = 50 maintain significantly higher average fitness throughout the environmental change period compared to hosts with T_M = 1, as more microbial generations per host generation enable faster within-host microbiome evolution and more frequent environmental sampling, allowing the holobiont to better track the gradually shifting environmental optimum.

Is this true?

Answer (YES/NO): NO